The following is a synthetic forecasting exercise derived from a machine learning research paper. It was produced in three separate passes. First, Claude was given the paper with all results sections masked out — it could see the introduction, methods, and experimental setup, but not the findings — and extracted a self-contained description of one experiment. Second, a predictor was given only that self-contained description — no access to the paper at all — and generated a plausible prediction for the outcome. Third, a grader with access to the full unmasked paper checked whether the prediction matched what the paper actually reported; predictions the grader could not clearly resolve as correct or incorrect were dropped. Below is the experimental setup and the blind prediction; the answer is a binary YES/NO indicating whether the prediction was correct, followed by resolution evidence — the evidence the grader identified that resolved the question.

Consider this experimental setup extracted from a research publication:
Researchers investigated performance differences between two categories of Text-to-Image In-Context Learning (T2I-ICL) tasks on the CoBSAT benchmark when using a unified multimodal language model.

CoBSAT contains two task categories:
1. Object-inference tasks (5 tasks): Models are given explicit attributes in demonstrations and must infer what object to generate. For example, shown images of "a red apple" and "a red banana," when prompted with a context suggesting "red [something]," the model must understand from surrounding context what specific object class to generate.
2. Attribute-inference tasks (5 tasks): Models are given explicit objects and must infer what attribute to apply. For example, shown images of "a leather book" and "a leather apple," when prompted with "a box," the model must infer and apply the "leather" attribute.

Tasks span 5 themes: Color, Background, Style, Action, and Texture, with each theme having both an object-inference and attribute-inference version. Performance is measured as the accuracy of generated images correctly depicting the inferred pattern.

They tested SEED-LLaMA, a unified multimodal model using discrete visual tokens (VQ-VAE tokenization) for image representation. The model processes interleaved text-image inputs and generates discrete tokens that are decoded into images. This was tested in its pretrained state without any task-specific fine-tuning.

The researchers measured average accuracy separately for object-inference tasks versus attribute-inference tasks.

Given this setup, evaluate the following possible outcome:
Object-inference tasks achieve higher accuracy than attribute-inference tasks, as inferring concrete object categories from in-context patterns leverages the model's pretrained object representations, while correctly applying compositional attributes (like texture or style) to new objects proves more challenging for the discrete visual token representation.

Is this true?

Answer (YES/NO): YES